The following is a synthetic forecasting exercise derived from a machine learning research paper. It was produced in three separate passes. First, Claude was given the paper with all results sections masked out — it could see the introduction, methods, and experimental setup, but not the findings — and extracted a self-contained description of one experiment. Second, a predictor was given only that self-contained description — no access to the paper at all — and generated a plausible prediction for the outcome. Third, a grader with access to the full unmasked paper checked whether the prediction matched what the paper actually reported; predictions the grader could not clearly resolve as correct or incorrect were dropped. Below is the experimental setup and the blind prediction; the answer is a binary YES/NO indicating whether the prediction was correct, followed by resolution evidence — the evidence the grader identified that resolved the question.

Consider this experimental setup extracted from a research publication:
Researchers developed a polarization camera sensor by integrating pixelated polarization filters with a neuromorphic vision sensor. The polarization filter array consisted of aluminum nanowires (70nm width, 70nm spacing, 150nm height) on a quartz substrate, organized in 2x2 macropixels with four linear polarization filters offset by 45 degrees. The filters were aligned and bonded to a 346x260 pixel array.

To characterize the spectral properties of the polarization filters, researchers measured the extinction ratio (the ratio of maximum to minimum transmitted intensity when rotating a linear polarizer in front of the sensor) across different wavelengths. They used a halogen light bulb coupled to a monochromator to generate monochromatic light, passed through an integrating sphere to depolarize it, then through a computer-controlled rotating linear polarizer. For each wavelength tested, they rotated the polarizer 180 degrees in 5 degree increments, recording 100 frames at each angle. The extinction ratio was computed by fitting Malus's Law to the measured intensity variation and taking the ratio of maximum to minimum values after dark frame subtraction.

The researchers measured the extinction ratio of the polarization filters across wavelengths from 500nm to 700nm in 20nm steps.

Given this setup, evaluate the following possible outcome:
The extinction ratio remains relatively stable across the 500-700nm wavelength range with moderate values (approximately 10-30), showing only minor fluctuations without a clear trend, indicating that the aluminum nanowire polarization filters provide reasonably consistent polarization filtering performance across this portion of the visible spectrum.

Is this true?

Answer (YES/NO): NO